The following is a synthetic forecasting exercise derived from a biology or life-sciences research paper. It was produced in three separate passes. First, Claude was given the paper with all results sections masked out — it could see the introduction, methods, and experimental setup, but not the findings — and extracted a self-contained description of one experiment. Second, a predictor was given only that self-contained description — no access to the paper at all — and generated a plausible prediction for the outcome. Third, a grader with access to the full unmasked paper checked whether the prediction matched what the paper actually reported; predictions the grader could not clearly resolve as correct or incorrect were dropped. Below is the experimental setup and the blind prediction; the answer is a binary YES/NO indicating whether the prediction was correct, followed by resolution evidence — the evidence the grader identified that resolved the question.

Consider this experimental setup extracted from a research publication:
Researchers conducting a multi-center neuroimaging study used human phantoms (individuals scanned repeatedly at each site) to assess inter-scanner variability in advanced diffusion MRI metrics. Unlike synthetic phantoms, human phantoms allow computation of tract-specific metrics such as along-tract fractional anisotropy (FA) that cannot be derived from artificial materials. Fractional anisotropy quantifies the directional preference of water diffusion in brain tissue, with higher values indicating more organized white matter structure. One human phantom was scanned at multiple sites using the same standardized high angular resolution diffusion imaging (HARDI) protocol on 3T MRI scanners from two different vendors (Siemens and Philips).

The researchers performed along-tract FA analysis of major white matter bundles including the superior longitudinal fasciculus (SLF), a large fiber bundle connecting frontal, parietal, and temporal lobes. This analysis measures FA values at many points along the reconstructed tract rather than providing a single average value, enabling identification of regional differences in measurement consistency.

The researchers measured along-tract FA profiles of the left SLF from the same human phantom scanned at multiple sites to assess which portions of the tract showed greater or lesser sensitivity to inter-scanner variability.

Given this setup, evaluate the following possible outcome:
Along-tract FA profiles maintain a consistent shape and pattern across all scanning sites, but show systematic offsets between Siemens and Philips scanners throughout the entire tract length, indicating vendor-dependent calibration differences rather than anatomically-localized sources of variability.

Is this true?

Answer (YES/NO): NO